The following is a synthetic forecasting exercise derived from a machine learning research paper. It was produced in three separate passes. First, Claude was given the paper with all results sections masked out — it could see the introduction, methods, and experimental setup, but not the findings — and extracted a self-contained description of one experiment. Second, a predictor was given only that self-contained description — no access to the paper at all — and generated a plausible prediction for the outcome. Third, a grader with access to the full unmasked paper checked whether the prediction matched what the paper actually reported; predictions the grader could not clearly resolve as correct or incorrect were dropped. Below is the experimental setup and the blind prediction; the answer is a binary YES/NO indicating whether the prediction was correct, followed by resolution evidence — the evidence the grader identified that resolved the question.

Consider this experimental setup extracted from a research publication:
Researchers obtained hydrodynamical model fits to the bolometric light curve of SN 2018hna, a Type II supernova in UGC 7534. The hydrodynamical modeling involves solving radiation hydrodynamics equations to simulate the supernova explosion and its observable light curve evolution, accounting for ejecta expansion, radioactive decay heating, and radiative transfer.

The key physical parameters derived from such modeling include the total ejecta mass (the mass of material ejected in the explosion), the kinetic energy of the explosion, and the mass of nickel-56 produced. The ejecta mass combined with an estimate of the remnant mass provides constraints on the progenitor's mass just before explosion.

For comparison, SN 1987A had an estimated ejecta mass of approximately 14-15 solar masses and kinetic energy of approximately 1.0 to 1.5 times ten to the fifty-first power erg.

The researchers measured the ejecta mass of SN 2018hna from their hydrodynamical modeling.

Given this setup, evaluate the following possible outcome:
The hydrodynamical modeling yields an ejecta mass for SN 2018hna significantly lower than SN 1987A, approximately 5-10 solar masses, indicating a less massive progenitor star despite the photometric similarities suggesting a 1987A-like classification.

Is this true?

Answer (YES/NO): NO